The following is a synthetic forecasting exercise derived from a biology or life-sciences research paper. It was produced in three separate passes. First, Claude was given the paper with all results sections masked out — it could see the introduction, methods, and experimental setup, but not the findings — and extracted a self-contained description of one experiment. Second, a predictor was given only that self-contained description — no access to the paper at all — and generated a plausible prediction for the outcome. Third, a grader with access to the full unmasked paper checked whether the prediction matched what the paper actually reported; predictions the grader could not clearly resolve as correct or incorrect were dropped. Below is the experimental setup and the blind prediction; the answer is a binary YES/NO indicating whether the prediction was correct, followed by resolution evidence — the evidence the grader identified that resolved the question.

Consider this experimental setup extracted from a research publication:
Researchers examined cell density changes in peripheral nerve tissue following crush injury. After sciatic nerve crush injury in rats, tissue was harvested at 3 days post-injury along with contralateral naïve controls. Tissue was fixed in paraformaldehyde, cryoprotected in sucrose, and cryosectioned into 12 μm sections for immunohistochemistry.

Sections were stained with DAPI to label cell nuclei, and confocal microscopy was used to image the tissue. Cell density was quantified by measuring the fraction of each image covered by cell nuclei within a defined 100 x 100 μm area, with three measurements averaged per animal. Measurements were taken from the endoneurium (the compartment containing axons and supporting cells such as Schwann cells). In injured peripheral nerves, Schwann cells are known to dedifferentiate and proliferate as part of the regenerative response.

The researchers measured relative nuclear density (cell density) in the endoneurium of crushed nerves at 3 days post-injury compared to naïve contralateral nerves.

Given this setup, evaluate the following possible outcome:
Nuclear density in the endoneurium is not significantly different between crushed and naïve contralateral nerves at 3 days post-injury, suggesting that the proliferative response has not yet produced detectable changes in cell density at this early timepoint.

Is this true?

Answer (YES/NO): NO